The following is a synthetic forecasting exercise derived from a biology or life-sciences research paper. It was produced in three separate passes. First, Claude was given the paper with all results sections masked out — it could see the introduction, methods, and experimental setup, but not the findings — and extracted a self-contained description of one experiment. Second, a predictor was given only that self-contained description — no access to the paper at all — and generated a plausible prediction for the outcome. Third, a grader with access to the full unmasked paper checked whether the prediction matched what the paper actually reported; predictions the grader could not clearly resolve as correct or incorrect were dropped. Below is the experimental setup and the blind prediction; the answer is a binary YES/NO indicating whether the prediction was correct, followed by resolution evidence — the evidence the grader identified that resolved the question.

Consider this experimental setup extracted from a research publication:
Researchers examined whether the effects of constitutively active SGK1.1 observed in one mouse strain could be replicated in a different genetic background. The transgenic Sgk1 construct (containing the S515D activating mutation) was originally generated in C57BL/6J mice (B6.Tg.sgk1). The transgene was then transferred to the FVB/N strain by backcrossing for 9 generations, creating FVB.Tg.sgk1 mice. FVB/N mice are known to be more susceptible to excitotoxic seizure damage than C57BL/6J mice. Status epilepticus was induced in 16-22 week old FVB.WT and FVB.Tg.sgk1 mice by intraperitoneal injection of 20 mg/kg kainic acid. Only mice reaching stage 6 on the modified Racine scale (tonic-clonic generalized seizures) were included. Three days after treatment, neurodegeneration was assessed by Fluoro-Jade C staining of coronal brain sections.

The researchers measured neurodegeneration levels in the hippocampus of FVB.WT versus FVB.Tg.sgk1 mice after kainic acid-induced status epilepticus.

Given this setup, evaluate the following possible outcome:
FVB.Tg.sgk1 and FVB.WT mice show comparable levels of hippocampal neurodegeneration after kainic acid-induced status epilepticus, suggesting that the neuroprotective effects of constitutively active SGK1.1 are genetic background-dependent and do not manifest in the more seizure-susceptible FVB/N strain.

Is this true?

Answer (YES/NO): NO